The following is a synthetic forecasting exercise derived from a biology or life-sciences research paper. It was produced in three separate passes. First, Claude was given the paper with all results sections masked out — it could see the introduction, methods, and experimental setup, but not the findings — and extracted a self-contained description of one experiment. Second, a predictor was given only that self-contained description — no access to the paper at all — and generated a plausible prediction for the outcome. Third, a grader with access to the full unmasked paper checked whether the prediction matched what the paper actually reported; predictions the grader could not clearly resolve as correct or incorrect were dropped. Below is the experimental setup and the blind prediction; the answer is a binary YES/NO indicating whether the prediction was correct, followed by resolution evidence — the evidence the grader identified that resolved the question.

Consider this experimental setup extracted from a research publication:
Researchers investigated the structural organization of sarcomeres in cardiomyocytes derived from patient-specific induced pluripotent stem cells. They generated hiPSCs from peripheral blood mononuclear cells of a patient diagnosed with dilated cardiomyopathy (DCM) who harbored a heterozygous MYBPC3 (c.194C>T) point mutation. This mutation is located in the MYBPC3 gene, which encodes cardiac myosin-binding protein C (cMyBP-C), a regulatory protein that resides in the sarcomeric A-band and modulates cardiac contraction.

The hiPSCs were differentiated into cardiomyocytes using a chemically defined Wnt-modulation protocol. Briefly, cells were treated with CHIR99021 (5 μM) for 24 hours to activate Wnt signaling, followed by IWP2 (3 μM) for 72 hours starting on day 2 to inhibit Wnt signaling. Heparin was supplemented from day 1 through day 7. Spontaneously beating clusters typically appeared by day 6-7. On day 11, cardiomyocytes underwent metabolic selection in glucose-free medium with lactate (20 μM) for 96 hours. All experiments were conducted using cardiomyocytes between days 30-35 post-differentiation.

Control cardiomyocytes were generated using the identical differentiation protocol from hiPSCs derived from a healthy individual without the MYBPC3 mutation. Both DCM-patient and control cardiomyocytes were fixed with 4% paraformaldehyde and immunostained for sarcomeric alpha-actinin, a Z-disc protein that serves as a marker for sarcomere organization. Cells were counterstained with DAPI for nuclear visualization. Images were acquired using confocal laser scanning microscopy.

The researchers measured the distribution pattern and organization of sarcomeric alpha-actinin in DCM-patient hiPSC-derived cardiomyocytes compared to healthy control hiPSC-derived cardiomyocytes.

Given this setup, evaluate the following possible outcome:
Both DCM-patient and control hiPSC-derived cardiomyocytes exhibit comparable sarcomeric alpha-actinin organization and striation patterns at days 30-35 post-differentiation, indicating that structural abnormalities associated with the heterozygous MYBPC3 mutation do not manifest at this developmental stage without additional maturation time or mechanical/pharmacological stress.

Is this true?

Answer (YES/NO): NO